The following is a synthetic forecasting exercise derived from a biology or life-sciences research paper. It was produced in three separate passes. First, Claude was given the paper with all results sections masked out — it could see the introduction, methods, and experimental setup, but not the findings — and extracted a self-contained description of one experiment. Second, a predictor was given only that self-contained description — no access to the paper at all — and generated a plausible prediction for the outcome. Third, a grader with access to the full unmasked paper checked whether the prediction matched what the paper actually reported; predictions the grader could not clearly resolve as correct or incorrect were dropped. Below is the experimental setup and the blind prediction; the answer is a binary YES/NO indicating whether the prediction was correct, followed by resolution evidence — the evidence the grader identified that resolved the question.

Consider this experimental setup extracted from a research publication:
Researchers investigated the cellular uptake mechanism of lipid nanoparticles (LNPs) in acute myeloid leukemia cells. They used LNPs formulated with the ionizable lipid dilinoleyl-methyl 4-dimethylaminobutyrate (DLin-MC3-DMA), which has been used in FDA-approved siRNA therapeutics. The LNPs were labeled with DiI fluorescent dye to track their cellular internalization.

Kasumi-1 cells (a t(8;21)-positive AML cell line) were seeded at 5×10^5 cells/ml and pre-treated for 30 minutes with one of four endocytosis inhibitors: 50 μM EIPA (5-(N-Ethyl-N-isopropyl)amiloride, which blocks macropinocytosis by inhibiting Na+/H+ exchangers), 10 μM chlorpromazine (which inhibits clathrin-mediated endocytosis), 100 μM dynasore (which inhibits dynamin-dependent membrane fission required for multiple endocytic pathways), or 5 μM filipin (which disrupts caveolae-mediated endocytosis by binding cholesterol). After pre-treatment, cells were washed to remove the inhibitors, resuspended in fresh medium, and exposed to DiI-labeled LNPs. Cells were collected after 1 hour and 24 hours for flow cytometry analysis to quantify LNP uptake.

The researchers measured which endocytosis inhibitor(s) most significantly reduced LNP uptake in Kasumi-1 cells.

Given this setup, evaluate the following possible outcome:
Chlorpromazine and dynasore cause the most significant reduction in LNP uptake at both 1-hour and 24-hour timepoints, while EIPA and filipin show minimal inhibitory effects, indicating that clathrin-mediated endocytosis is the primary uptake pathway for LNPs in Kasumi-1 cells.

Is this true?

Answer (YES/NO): NO